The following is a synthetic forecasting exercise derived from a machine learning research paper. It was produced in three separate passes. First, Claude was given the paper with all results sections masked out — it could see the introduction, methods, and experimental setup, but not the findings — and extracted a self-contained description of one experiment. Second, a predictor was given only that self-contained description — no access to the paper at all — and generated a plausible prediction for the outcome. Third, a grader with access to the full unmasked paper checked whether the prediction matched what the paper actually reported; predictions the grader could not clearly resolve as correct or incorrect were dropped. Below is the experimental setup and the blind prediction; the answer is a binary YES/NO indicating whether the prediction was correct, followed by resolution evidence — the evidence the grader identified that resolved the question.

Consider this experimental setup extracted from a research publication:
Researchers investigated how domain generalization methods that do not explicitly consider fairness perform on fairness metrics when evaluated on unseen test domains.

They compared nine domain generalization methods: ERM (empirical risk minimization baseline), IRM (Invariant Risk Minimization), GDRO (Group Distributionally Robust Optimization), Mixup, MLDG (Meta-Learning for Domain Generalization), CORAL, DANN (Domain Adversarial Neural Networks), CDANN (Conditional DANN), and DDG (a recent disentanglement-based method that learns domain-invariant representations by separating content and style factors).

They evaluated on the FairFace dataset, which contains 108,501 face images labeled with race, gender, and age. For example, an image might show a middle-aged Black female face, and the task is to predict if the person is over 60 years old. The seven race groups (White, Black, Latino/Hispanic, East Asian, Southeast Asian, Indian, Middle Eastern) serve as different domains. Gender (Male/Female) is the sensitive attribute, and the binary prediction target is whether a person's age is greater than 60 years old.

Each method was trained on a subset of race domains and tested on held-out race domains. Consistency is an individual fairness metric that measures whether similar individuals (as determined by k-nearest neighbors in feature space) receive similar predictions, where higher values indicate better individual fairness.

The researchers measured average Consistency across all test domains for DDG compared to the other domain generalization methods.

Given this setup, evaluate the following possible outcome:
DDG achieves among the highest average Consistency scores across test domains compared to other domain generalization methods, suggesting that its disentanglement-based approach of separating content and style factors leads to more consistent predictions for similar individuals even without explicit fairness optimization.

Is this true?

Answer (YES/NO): YES